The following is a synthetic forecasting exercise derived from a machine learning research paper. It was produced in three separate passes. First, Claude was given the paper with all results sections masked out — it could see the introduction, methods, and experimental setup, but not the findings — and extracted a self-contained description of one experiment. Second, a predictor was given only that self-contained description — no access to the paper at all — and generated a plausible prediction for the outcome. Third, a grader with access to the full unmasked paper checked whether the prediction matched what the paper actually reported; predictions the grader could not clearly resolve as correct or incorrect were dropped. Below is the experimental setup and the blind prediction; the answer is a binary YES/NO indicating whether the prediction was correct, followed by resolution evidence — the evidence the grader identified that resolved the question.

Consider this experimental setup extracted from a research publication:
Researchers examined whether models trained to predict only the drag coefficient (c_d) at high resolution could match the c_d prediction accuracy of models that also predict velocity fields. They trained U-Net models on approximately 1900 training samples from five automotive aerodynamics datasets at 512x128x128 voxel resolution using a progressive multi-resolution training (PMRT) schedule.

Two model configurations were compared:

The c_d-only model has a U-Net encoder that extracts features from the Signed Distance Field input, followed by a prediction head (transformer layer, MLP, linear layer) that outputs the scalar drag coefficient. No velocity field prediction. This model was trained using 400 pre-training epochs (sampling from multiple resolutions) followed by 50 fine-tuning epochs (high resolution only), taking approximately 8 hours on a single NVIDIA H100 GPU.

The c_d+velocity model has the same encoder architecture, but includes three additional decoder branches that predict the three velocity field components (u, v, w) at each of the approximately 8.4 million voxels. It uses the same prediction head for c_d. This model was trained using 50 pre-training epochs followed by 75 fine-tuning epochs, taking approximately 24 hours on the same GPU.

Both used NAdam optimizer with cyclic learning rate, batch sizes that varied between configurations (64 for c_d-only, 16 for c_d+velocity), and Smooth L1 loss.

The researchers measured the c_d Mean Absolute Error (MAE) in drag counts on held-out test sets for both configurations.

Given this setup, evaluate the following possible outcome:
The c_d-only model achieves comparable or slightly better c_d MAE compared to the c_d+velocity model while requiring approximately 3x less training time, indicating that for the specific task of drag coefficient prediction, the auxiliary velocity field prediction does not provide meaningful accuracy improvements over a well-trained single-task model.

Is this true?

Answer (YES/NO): YES